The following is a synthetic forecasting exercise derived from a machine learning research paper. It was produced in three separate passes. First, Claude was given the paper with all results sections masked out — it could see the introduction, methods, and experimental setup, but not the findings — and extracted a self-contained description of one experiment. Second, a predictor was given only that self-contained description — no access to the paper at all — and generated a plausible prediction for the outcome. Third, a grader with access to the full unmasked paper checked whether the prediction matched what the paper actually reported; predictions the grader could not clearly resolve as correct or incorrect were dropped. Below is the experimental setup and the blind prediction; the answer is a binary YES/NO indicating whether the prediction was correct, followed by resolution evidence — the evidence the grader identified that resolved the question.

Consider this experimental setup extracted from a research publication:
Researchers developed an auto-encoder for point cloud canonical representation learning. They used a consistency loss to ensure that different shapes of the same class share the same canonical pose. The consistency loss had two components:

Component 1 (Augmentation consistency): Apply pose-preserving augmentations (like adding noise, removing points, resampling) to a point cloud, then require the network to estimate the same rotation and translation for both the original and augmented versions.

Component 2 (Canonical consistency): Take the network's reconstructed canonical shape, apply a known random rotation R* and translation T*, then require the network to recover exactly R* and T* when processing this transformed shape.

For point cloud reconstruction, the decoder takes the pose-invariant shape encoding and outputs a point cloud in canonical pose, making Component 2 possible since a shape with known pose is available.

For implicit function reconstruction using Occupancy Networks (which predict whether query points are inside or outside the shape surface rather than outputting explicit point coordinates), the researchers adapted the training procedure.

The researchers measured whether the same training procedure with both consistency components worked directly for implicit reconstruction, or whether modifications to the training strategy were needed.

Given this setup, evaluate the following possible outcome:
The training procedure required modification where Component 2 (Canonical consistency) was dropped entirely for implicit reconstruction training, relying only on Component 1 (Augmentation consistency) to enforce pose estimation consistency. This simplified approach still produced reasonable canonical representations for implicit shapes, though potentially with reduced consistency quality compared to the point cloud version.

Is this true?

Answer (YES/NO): YES